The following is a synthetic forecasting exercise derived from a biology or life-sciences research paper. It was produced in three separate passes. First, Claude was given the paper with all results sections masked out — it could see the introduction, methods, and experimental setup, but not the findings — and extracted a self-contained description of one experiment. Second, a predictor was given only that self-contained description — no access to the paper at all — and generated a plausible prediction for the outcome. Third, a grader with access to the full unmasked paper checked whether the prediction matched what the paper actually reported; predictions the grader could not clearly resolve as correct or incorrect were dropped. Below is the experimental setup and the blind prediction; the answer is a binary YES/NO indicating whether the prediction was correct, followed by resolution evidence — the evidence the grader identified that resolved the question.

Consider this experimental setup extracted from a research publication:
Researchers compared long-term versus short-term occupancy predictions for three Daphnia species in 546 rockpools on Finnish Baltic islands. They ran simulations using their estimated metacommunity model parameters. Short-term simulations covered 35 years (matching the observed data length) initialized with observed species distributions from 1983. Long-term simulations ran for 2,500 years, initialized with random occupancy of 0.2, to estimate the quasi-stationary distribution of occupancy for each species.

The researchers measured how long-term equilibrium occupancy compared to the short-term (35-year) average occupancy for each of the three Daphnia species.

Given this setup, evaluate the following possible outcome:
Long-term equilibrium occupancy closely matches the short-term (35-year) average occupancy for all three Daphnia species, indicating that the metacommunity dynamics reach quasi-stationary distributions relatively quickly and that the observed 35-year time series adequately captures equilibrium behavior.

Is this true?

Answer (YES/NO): NO